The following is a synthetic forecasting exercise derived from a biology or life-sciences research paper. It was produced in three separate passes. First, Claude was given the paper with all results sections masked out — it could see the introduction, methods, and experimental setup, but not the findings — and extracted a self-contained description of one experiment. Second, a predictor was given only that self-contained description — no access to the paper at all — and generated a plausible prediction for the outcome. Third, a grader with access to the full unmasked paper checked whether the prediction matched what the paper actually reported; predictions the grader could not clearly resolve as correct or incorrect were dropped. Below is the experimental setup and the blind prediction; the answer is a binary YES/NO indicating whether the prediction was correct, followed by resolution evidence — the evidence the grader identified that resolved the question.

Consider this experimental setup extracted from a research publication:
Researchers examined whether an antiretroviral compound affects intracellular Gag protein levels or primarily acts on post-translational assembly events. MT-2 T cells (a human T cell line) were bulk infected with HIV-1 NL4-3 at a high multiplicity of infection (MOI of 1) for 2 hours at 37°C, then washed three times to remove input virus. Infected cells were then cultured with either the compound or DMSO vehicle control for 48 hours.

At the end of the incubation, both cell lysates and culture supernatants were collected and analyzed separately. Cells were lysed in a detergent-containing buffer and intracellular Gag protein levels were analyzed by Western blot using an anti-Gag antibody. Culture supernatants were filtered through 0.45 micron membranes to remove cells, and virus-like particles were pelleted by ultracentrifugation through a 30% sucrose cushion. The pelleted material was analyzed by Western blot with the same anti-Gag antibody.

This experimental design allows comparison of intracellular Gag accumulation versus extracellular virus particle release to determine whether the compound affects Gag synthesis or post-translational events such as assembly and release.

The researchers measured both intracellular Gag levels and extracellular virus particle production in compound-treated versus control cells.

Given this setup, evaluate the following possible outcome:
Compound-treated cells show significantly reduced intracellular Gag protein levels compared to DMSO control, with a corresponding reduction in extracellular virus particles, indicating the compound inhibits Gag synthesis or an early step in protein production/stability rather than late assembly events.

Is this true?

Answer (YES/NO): NO